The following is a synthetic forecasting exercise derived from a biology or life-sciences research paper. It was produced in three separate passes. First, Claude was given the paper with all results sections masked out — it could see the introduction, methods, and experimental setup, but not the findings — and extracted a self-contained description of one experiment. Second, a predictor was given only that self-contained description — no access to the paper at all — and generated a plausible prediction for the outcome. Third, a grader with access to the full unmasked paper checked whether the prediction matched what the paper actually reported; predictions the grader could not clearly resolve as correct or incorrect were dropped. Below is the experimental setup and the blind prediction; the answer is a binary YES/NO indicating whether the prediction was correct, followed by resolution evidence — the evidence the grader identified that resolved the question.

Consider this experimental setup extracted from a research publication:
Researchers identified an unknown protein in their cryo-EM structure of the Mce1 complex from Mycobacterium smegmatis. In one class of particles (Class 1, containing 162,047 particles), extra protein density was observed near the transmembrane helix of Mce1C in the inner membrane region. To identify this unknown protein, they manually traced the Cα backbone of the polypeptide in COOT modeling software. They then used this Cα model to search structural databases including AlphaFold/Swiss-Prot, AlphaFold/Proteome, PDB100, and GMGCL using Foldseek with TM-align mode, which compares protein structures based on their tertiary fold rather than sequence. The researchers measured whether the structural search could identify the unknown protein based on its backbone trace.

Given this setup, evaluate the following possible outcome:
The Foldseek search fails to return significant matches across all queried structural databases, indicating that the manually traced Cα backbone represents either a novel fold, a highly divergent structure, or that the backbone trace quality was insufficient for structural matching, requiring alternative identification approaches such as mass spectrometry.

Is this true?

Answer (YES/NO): NO